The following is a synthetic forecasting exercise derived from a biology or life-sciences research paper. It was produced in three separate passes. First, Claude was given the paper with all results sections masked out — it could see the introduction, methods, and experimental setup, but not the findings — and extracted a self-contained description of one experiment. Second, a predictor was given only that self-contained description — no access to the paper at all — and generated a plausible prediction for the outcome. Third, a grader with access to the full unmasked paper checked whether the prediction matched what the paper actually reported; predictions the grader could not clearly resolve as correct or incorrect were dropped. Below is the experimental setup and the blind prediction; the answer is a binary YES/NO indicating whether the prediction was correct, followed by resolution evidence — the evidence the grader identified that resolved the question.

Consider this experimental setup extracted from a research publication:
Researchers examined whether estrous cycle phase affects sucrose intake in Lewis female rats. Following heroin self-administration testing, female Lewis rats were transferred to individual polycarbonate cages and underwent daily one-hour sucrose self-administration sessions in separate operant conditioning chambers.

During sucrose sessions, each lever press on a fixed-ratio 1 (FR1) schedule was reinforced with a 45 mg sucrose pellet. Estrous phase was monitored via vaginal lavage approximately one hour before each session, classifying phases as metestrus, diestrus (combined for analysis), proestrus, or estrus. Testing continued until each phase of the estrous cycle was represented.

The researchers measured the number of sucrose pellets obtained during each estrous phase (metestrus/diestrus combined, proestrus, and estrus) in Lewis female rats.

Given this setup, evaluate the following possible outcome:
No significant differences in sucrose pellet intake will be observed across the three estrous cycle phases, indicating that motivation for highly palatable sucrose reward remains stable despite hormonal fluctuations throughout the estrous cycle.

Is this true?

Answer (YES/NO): YES